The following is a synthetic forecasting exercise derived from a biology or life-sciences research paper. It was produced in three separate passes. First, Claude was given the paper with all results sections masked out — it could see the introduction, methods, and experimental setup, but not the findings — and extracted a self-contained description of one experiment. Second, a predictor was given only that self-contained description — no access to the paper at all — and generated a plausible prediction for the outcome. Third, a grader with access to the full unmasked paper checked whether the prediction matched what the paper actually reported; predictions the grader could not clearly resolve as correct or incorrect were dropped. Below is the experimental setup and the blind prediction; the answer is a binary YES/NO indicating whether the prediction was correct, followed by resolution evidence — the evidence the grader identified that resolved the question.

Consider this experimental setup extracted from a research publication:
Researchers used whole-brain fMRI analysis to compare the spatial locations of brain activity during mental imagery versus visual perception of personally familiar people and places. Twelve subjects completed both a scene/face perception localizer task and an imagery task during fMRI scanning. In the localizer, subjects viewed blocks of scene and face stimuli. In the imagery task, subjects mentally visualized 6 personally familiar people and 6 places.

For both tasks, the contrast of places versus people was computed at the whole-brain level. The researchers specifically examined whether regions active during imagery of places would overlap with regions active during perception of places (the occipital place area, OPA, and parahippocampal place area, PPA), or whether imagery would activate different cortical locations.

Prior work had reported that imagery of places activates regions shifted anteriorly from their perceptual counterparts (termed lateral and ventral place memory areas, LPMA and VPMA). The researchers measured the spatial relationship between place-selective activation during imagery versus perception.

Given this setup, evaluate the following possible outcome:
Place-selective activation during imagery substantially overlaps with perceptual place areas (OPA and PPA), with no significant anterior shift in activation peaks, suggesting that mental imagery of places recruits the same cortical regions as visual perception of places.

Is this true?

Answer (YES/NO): NO